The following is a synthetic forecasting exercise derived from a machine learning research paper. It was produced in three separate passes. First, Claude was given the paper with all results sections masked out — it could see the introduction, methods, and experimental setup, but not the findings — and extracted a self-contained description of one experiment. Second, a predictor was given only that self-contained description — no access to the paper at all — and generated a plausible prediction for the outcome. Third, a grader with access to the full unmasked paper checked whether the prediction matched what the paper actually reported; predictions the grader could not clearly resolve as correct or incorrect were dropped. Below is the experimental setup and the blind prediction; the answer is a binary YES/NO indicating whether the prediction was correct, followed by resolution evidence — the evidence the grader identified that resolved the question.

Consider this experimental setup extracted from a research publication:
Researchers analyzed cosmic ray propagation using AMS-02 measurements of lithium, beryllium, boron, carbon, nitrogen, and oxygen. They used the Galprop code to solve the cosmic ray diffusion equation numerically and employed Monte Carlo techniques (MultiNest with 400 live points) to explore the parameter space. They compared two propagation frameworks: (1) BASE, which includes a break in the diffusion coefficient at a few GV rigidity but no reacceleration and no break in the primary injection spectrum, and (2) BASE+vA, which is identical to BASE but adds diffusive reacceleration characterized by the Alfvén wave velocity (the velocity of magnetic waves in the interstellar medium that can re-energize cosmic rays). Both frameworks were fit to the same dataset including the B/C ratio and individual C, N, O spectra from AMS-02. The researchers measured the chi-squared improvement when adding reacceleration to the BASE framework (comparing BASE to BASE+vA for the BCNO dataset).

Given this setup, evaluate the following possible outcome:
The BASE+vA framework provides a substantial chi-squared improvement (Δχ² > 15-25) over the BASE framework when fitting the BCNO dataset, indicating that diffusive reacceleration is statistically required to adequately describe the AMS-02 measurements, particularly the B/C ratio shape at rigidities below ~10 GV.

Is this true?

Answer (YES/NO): NO